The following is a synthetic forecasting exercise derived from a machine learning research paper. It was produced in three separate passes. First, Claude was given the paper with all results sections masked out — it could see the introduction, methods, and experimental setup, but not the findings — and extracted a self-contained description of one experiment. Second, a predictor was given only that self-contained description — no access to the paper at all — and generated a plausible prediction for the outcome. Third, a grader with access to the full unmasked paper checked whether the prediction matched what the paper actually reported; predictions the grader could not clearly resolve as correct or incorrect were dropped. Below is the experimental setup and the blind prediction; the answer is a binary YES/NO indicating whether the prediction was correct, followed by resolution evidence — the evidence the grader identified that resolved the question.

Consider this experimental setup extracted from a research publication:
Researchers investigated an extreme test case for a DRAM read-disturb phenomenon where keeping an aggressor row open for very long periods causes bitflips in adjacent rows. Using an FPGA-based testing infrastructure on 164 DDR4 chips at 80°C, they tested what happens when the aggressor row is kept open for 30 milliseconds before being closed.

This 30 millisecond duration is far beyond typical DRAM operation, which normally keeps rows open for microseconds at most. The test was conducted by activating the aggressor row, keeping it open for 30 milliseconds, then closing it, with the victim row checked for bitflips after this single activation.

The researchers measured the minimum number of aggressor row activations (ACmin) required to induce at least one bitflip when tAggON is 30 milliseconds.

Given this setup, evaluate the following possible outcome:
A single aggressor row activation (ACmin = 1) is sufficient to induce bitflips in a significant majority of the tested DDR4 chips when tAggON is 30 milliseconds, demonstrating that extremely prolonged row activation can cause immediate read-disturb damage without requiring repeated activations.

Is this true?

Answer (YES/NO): YES